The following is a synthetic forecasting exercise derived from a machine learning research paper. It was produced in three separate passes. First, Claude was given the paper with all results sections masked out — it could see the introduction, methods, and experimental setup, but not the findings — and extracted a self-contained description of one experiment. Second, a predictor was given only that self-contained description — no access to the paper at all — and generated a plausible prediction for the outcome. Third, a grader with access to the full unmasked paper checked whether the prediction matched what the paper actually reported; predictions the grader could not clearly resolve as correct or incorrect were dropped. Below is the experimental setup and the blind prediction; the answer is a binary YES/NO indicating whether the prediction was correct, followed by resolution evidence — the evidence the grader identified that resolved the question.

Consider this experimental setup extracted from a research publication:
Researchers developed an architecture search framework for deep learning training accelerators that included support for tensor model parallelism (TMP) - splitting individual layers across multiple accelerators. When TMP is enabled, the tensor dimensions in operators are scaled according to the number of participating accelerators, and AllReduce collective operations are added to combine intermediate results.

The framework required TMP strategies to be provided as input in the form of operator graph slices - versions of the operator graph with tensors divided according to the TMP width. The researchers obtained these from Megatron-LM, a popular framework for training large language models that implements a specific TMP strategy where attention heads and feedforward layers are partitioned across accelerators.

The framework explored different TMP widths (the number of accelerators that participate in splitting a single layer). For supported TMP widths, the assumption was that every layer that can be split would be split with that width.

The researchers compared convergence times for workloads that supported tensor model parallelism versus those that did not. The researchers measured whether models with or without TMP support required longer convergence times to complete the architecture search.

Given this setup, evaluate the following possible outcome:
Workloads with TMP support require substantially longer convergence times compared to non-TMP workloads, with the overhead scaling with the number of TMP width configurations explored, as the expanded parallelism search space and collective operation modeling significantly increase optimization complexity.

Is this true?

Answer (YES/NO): YES